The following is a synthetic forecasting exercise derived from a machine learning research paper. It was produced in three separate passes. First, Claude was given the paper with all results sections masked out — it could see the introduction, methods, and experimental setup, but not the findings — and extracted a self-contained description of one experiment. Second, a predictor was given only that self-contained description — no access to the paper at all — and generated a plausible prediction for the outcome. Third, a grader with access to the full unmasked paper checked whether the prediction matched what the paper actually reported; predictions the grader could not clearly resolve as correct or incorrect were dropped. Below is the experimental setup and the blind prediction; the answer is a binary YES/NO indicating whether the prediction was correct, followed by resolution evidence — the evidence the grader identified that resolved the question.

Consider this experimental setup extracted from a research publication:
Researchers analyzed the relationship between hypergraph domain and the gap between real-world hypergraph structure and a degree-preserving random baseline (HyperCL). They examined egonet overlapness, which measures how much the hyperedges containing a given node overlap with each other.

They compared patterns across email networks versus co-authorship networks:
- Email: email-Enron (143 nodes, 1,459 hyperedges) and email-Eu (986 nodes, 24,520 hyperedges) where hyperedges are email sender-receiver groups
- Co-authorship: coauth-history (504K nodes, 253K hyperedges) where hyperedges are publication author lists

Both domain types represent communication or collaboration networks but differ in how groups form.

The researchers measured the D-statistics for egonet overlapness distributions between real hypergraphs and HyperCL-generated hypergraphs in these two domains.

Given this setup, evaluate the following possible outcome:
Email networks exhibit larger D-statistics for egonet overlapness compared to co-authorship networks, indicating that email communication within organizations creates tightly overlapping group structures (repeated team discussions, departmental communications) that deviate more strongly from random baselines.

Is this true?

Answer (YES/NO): YES